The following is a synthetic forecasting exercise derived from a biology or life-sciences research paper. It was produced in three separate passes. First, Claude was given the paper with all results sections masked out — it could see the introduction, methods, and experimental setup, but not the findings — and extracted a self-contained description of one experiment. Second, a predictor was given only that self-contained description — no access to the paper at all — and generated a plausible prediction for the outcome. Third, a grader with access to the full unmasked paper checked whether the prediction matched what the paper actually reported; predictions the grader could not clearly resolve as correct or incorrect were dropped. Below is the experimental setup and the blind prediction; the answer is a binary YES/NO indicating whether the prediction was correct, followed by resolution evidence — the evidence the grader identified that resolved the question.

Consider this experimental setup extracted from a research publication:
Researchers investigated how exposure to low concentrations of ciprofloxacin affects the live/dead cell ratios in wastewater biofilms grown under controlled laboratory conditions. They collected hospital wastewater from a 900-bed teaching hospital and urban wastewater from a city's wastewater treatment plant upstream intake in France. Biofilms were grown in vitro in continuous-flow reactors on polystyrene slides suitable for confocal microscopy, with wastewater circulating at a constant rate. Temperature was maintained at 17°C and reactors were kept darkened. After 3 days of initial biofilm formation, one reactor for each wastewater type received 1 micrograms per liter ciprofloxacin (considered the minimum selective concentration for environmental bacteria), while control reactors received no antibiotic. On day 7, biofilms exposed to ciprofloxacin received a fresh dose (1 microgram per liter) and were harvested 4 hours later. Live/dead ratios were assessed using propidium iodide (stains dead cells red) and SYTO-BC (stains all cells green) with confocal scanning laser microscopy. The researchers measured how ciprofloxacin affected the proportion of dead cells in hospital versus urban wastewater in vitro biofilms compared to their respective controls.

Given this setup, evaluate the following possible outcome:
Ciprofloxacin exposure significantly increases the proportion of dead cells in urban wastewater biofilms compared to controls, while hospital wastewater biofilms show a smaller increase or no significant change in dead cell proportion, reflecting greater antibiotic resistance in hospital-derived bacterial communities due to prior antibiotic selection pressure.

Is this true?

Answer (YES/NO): NO